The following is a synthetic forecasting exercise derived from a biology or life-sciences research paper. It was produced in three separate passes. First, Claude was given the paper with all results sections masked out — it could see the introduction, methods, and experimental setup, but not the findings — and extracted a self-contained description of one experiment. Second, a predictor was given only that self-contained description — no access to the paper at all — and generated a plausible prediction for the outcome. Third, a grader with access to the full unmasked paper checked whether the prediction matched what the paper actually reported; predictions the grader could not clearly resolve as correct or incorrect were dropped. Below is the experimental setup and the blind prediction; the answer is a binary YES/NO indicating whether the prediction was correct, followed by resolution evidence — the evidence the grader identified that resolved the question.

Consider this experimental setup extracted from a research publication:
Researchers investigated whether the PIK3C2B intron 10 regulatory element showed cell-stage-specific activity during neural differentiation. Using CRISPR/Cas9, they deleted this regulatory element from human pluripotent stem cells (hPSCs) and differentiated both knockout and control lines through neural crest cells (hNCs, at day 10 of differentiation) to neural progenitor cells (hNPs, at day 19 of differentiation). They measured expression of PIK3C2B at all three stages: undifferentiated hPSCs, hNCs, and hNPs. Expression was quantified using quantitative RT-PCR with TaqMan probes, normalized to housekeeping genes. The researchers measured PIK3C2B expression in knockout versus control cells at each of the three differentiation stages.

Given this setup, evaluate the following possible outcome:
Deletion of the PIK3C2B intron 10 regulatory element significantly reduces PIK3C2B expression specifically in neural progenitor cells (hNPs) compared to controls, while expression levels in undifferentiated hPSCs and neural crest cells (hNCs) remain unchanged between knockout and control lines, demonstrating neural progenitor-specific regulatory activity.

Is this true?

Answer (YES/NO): NO